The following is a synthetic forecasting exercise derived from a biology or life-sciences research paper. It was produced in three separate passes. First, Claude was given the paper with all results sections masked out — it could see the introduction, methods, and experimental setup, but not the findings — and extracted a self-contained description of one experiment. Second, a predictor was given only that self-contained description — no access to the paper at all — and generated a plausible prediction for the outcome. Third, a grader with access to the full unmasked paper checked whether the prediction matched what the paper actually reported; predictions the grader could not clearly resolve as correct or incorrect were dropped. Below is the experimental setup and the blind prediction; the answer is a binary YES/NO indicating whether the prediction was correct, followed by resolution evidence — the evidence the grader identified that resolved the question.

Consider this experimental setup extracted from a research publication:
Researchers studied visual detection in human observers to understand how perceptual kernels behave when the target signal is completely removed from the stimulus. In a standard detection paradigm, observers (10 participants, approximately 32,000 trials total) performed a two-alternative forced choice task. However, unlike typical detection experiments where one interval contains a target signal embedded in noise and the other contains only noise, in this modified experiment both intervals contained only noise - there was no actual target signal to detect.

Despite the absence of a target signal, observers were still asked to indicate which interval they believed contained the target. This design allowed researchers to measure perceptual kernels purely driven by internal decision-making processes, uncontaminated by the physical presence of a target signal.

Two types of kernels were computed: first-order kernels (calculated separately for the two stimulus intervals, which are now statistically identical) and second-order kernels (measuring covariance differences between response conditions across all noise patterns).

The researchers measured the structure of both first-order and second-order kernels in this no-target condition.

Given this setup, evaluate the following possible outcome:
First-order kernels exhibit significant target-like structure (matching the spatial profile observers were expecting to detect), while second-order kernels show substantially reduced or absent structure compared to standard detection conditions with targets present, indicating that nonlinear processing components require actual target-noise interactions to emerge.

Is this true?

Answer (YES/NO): NO